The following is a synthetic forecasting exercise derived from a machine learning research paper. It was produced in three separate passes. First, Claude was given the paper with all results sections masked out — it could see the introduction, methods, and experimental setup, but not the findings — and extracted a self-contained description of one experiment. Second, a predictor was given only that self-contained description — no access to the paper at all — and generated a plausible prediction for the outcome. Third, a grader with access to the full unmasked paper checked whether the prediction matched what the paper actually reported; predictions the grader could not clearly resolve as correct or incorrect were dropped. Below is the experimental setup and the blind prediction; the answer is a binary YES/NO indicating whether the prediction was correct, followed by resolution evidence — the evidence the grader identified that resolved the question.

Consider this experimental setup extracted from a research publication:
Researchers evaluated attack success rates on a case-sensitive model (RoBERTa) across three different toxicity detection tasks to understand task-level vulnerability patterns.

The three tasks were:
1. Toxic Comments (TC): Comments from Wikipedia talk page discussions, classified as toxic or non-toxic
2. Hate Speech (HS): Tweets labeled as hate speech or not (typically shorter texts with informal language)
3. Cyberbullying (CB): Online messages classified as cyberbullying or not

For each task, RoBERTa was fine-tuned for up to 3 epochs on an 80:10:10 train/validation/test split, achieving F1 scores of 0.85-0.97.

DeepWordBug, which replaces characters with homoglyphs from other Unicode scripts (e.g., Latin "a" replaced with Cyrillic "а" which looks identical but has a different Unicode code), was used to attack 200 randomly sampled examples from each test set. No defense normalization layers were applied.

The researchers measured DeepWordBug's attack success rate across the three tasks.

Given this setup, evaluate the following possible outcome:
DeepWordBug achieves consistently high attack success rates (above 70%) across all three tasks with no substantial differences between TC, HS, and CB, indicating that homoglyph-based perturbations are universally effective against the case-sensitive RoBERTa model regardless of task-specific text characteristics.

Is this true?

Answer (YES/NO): NO